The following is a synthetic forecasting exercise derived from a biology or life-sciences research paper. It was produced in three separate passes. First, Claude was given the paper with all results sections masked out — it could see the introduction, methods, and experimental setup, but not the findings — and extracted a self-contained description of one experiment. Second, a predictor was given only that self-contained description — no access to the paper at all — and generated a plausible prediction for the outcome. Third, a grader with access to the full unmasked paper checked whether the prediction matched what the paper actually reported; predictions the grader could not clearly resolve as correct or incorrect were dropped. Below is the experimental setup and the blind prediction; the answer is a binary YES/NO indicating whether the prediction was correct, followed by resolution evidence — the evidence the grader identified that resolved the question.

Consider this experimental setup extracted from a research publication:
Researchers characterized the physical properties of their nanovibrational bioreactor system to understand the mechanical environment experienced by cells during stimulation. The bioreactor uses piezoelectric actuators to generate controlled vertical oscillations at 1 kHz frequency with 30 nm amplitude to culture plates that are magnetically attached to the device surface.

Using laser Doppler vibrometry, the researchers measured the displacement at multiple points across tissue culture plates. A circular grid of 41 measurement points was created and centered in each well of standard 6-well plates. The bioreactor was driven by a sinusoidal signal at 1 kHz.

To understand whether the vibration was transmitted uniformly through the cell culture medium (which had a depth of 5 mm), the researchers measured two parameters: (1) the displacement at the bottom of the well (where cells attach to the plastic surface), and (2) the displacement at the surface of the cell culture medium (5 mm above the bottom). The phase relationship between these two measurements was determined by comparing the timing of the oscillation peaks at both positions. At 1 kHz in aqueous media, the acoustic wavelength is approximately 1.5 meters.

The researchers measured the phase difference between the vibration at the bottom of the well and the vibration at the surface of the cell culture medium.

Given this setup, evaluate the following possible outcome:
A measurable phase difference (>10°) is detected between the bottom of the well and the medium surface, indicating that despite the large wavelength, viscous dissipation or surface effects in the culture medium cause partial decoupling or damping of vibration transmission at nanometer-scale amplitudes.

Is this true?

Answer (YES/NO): NO